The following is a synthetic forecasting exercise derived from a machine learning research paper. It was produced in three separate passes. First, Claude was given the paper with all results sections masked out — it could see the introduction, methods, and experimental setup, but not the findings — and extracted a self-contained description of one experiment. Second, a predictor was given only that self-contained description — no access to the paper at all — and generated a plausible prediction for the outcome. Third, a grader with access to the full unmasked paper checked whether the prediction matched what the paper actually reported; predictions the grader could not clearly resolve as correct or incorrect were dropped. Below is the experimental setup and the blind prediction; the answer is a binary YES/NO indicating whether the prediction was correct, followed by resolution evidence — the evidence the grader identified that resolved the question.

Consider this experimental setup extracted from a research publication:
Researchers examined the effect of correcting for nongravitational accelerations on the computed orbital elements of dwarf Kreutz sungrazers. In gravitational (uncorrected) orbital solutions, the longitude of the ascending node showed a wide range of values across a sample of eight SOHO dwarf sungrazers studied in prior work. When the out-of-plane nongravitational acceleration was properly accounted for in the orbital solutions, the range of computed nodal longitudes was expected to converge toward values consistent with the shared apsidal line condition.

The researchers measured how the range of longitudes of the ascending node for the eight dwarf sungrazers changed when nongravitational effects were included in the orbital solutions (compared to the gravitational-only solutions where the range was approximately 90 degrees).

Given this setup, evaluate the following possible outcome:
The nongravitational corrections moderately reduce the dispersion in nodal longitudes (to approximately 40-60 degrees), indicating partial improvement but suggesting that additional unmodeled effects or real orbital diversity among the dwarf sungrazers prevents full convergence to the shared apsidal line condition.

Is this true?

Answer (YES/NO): NO